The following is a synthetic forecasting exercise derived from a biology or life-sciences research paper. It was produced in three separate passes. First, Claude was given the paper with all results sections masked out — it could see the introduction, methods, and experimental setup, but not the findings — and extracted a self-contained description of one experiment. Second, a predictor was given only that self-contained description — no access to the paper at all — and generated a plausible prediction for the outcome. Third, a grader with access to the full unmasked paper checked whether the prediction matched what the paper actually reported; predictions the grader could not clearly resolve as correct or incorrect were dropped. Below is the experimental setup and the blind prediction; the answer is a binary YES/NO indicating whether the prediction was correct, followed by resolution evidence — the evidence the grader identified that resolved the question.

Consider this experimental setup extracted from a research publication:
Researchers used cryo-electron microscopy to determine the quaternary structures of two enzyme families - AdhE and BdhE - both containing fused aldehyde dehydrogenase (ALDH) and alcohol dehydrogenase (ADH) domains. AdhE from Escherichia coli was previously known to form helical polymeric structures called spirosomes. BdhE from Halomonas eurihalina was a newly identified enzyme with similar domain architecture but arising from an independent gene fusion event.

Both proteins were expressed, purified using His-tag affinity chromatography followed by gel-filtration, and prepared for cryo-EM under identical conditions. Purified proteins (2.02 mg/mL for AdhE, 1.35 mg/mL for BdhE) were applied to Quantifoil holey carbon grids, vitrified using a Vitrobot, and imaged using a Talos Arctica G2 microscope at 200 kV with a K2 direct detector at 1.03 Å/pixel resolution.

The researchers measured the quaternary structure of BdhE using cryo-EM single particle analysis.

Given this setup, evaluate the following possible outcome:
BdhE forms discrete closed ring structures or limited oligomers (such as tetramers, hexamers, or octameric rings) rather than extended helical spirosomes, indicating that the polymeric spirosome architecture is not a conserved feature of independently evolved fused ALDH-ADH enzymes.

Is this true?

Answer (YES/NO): YES